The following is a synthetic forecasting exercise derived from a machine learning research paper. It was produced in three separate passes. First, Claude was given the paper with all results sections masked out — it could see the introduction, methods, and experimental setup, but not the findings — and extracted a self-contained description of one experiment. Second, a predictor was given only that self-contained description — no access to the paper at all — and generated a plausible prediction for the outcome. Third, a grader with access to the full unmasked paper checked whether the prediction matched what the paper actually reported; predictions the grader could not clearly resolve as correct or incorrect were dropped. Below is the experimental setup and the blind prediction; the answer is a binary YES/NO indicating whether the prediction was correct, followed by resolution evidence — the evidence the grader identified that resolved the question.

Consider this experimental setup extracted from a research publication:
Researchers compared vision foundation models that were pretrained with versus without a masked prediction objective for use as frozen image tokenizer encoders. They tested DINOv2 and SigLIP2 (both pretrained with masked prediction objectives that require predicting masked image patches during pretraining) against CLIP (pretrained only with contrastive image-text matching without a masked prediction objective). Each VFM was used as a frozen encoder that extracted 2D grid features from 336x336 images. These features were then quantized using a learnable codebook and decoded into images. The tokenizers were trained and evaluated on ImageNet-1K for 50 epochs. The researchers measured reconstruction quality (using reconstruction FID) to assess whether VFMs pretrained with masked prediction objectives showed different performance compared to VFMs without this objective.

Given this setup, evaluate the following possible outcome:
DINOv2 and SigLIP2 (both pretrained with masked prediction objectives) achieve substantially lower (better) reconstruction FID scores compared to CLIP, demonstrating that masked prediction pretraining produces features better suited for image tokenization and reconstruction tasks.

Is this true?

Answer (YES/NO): YES